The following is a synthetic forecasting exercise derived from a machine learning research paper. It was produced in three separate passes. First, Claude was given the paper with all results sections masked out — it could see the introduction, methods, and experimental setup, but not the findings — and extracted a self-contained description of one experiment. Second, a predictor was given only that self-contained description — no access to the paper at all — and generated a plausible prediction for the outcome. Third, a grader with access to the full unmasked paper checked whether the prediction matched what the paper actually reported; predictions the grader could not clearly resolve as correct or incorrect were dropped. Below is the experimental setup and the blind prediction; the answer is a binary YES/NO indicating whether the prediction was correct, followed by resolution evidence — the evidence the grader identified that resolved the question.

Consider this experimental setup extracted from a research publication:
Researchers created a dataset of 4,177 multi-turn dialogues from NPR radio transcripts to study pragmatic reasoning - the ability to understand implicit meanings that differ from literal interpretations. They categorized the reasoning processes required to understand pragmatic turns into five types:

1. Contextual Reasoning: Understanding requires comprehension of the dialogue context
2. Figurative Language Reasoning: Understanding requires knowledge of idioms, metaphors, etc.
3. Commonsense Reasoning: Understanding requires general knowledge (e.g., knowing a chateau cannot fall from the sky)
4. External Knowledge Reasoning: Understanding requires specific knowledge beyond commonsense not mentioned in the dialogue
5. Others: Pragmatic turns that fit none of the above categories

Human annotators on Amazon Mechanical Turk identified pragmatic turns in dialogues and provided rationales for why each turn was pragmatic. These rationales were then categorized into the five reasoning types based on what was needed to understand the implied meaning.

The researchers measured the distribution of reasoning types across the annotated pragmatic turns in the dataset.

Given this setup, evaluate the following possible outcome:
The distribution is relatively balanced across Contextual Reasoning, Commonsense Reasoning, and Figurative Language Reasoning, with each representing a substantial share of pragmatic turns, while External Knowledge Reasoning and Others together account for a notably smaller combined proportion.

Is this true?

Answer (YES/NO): NO